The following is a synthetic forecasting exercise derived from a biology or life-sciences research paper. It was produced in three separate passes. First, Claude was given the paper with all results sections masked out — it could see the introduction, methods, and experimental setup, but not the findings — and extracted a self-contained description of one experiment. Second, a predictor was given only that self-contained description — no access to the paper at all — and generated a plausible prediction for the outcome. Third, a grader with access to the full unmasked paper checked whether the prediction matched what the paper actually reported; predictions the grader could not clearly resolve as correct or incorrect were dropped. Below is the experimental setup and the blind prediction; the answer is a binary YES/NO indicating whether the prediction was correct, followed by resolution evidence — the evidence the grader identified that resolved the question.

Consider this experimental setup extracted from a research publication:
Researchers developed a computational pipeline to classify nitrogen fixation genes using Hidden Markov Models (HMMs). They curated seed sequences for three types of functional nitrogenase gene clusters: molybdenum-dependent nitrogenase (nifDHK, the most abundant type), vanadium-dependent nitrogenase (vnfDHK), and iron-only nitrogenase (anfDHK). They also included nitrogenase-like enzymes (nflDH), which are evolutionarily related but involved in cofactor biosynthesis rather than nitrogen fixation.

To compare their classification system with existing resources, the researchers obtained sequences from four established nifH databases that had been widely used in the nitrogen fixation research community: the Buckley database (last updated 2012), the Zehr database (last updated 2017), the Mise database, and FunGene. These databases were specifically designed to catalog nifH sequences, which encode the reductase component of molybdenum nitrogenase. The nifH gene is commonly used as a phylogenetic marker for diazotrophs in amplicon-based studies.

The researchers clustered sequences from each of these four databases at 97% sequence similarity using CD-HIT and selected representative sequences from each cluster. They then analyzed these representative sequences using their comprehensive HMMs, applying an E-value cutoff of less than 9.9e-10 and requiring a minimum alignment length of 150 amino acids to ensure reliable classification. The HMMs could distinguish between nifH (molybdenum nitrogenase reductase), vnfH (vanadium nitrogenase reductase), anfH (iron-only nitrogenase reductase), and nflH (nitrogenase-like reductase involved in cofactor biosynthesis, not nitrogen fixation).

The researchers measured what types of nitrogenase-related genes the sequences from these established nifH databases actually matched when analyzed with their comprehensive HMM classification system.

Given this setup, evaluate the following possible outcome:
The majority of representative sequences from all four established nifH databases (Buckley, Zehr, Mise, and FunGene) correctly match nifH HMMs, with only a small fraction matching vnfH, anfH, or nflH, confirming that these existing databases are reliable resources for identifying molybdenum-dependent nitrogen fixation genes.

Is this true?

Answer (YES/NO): NO